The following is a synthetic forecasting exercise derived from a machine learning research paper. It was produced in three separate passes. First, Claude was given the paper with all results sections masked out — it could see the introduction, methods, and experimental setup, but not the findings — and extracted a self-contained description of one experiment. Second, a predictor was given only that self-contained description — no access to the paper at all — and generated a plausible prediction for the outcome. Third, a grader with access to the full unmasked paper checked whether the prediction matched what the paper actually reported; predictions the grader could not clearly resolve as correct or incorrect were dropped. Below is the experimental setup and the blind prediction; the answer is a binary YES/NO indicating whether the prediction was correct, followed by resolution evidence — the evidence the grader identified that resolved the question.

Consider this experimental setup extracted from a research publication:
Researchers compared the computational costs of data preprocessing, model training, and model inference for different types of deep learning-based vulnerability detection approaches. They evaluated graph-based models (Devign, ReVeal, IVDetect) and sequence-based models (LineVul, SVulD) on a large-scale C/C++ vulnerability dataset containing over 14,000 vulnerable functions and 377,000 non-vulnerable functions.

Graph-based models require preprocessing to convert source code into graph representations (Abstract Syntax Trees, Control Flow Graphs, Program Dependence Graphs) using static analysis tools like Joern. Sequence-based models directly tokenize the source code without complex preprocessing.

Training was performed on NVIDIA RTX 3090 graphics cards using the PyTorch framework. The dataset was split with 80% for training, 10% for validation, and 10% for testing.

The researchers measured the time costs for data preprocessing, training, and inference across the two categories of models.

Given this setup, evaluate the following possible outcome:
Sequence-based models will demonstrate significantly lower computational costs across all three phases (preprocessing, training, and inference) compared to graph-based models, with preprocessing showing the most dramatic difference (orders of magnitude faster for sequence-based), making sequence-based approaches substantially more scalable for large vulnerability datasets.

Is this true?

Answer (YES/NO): NO